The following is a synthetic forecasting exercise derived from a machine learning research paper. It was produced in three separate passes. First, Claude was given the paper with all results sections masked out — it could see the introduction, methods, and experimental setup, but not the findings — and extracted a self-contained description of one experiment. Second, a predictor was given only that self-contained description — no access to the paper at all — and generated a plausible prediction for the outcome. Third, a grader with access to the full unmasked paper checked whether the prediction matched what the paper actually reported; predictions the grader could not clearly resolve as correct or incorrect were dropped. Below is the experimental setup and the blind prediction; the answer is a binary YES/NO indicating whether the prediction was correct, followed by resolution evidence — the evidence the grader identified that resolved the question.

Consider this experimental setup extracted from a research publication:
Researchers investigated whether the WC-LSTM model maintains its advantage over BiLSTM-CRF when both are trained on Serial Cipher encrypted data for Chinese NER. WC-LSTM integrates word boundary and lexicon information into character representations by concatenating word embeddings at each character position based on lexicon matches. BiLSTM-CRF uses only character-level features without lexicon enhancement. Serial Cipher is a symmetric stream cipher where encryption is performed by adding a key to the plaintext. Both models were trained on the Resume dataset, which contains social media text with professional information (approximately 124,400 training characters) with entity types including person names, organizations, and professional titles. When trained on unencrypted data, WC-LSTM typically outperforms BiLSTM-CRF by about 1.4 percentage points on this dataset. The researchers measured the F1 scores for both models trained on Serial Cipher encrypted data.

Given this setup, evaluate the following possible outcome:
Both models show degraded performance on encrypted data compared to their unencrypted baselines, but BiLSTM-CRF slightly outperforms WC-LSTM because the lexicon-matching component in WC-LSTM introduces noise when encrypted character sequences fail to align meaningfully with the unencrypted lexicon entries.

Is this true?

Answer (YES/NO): NO